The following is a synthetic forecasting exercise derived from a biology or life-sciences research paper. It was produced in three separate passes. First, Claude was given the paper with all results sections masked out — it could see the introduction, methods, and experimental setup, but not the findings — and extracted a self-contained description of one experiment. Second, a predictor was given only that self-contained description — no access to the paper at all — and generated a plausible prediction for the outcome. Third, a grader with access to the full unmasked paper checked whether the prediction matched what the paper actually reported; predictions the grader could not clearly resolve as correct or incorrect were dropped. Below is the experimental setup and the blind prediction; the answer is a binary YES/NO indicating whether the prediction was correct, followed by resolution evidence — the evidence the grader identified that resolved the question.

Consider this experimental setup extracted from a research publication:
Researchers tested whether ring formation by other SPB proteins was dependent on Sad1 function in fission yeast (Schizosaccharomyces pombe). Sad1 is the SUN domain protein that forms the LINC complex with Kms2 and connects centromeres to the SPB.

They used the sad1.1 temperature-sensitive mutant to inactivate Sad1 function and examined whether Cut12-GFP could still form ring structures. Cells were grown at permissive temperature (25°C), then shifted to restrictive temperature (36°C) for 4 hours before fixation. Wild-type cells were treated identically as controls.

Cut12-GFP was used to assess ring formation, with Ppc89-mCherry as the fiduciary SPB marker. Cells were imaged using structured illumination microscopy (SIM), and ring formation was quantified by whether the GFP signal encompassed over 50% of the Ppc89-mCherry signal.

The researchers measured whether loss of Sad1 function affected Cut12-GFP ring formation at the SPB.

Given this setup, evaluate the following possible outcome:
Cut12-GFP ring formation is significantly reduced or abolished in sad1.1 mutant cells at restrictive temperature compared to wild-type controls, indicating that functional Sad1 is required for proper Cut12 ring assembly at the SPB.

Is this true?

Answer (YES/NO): YES